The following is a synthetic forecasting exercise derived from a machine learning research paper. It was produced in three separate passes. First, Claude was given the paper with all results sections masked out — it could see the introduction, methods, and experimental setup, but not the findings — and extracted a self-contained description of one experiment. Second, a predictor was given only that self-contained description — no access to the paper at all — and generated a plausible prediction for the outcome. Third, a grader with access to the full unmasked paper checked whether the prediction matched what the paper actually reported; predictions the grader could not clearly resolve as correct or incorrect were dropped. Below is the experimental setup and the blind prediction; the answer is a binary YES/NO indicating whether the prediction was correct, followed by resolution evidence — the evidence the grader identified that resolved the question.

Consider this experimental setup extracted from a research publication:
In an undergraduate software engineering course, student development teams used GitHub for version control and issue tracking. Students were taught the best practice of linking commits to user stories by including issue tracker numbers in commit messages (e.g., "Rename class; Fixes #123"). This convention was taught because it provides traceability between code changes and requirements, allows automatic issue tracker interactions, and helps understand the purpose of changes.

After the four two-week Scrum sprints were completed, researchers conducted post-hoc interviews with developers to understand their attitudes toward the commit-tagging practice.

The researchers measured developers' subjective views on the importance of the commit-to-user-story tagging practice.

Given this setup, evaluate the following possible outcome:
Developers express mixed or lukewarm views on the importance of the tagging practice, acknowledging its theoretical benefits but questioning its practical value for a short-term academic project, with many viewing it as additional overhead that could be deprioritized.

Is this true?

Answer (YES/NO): NO